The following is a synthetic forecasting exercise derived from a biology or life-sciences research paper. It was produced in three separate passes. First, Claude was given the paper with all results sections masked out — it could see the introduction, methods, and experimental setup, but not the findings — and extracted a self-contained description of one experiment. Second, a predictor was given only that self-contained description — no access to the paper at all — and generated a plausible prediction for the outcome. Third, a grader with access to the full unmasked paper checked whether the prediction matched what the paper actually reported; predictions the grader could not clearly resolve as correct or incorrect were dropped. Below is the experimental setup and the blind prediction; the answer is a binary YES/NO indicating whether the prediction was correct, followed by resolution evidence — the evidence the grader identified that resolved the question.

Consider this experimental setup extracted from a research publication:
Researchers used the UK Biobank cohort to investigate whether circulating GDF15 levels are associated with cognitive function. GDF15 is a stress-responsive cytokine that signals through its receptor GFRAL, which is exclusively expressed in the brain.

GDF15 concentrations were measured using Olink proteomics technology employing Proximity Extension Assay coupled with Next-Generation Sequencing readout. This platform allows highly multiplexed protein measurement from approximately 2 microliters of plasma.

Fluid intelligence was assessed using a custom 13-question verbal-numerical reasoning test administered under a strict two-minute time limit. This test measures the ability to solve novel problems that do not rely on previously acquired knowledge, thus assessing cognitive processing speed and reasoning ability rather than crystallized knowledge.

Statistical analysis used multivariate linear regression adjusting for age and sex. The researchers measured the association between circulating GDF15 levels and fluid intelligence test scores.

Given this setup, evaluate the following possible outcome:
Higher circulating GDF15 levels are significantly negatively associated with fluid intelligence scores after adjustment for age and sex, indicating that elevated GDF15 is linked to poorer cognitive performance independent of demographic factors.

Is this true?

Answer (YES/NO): YES